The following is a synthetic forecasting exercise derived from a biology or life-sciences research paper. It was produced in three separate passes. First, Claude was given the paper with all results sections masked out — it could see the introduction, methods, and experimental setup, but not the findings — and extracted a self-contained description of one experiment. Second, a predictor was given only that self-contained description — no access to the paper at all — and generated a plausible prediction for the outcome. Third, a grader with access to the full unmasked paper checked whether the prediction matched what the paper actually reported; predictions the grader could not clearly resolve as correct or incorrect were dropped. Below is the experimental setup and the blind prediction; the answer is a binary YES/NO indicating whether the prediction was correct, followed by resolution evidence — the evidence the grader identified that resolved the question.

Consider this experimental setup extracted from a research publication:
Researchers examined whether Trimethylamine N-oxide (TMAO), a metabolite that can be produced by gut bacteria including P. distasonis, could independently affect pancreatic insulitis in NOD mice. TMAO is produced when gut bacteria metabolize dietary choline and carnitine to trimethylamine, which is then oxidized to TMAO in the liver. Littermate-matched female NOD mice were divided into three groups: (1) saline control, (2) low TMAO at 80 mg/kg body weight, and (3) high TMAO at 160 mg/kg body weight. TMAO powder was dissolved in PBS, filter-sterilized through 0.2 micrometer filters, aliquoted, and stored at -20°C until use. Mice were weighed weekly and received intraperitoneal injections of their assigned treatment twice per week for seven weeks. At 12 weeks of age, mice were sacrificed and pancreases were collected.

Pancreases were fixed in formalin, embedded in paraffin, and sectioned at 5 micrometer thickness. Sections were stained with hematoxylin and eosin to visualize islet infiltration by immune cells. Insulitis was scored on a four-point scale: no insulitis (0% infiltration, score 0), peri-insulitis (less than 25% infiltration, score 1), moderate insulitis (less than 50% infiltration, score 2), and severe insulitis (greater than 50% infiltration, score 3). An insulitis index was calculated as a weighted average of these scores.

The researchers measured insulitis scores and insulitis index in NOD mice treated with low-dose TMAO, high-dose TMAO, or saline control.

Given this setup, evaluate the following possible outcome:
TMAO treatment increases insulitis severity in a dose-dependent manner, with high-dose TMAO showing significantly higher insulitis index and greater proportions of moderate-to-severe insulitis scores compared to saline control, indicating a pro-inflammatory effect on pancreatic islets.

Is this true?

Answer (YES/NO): NO